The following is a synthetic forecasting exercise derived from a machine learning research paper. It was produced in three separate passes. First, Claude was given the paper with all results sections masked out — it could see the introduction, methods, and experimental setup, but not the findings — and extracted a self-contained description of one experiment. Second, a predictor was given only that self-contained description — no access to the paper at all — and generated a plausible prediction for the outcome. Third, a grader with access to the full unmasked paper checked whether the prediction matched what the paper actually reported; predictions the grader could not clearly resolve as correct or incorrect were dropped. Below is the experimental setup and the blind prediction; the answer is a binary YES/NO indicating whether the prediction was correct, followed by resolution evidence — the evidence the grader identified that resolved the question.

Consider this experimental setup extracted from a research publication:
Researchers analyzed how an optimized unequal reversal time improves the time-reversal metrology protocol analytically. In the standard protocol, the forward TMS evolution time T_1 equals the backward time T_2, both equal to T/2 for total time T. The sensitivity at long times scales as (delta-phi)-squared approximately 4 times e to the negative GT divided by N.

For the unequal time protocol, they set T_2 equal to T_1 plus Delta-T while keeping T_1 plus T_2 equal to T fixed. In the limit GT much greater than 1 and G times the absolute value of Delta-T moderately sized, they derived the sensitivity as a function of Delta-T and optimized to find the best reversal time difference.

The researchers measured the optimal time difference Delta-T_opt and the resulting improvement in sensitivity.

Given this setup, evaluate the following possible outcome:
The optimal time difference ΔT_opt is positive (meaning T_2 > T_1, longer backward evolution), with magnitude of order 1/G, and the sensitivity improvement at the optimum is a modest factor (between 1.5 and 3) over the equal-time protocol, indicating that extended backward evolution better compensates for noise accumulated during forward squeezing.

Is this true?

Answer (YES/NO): NO